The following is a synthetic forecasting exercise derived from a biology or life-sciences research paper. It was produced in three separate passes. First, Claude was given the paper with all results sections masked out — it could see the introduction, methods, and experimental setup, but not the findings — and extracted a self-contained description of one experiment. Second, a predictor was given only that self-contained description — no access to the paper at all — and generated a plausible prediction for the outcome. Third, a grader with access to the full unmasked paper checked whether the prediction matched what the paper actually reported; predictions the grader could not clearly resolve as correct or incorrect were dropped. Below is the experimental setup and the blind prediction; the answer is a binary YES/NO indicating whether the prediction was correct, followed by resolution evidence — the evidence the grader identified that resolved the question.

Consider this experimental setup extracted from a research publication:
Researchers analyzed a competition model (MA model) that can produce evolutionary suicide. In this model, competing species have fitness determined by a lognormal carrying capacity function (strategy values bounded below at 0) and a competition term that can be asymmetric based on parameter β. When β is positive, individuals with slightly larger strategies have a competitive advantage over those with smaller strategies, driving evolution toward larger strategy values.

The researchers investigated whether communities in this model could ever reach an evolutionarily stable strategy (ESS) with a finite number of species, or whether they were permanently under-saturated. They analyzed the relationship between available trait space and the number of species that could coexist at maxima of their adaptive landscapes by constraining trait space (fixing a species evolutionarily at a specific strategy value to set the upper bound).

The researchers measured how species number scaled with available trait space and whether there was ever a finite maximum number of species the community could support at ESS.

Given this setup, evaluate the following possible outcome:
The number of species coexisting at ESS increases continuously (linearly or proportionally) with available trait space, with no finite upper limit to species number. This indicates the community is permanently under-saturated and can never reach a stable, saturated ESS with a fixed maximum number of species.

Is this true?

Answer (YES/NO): NO